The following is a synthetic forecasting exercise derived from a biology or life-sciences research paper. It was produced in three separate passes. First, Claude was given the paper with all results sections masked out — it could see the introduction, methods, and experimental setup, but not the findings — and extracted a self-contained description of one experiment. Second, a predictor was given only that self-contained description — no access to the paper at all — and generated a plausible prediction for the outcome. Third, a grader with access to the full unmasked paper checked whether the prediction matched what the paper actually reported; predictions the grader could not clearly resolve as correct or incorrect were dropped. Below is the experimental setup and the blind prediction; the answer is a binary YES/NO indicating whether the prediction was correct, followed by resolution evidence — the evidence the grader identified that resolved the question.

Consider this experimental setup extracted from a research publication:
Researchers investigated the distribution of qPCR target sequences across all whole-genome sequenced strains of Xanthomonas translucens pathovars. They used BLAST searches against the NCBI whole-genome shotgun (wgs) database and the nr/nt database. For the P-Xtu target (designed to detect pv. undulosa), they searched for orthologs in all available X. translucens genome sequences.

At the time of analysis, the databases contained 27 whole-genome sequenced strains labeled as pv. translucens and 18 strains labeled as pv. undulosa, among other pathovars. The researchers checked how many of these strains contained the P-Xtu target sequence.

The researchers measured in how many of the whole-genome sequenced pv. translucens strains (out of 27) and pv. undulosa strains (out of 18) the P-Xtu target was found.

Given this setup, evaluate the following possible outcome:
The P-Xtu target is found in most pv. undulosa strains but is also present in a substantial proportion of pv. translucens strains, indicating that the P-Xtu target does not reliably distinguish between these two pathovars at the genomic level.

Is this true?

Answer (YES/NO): NO